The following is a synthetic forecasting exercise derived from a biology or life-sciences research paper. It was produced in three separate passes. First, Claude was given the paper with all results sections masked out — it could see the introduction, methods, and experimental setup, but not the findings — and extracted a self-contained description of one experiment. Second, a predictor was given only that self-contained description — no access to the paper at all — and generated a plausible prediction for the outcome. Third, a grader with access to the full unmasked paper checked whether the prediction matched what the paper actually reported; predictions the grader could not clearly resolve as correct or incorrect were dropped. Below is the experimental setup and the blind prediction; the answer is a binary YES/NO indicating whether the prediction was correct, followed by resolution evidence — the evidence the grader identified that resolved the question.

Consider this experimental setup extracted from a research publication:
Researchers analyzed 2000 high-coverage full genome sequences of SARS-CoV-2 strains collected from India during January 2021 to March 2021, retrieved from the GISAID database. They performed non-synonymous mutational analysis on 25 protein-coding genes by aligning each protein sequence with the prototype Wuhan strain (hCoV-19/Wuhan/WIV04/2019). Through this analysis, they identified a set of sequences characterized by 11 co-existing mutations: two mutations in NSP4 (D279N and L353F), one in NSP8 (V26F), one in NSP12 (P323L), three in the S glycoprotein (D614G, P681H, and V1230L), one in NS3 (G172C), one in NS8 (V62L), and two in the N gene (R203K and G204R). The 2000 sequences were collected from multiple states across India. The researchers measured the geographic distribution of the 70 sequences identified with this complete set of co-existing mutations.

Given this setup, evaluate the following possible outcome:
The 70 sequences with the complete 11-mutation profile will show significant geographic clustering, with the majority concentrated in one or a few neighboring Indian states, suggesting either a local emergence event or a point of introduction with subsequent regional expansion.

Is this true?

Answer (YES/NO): YES